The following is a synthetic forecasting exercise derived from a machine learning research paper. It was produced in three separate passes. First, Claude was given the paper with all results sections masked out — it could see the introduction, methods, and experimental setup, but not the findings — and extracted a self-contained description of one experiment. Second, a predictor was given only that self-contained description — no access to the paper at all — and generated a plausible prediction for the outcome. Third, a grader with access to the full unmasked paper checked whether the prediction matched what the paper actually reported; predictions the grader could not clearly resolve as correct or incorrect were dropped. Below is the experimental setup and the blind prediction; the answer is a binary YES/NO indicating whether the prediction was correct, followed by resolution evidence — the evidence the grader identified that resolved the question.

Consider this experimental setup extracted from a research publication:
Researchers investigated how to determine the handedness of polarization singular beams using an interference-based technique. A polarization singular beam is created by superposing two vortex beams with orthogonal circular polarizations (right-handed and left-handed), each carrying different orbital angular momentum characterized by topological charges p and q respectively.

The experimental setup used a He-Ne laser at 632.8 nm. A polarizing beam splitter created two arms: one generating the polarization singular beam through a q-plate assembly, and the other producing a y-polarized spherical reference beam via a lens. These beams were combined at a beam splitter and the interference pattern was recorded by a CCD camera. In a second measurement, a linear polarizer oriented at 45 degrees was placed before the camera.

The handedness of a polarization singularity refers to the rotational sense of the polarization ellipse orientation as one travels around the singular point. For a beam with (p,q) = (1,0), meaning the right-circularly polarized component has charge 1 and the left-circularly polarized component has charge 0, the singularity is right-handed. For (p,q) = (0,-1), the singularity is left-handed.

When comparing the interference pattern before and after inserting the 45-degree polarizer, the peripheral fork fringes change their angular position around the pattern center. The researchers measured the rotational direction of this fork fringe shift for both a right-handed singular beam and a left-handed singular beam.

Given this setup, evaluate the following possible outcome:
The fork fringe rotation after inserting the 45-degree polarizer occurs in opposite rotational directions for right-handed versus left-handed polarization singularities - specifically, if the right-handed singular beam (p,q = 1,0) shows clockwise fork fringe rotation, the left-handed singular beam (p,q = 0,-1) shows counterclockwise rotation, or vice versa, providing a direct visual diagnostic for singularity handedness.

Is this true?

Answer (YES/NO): YES